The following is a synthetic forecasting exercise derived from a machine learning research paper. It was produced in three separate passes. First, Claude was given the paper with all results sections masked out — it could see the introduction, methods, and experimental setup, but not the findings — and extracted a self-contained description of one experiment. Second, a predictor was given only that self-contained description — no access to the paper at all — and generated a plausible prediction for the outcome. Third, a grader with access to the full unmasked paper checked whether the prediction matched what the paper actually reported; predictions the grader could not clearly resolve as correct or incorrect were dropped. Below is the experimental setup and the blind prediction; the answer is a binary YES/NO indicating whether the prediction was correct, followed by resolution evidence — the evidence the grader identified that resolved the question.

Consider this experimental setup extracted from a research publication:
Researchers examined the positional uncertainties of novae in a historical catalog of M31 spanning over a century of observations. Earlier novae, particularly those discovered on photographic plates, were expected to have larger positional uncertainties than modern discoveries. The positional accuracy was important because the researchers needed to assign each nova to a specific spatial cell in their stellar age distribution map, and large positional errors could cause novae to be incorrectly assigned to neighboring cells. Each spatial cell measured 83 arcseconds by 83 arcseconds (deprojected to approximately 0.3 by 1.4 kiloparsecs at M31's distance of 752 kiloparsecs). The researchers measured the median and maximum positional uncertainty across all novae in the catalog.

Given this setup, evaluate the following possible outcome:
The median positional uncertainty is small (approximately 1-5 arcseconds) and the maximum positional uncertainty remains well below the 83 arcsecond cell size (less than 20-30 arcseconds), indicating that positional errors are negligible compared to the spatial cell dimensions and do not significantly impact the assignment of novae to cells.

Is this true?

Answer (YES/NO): NO